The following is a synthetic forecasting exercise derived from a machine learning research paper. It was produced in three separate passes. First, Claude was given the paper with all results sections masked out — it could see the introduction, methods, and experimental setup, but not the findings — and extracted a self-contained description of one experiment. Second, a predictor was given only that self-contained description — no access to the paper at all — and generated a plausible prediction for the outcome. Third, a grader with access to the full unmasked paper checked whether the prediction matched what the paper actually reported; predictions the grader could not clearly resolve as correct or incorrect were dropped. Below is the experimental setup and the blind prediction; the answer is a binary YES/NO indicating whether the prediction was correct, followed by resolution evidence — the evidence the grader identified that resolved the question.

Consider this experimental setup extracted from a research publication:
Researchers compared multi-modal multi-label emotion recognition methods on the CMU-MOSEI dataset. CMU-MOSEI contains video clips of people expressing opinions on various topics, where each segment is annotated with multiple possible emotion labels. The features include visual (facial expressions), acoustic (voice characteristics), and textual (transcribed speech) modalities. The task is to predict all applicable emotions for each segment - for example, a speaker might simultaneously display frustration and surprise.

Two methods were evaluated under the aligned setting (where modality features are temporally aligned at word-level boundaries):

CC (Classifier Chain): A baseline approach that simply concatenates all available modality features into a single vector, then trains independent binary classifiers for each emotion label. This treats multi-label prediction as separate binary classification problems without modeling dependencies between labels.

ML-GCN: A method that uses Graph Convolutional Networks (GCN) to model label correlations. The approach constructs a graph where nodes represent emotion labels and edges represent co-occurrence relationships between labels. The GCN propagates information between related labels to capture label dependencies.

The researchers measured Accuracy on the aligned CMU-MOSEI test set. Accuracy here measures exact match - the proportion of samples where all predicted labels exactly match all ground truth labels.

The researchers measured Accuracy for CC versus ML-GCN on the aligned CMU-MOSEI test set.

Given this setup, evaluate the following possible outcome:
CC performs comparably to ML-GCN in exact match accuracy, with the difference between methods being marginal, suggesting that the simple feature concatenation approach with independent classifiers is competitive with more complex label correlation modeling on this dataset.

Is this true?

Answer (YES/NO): NO